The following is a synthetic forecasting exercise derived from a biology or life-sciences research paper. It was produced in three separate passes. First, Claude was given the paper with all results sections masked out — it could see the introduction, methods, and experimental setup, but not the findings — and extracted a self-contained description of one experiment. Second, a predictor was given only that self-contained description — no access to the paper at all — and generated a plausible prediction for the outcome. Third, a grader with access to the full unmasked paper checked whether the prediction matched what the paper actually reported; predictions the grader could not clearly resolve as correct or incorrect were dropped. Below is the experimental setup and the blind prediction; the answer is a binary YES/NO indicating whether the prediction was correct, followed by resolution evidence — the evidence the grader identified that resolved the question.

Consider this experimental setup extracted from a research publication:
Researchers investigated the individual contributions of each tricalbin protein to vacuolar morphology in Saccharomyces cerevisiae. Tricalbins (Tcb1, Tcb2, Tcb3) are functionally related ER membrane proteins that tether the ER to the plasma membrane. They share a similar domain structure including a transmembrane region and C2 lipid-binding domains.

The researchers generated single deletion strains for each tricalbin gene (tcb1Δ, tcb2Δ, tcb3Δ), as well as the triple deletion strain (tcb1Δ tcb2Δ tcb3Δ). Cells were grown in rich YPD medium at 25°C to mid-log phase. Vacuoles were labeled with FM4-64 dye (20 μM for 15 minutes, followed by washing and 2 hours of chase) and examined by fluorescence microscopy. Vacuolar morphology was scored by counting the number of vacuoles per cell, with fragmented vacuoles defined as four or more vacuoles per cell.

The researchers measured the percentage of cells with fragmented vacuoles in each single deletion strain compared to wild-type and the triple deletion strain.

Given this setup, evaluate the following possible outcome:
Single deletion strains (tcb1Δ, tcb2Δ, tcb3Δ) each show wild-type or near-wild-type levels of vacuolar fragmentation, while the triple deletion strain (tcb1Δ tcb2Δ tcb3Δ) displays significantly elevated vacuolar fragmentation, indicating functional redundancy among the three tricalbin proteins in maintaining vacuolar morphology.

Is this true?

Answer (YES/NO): NO